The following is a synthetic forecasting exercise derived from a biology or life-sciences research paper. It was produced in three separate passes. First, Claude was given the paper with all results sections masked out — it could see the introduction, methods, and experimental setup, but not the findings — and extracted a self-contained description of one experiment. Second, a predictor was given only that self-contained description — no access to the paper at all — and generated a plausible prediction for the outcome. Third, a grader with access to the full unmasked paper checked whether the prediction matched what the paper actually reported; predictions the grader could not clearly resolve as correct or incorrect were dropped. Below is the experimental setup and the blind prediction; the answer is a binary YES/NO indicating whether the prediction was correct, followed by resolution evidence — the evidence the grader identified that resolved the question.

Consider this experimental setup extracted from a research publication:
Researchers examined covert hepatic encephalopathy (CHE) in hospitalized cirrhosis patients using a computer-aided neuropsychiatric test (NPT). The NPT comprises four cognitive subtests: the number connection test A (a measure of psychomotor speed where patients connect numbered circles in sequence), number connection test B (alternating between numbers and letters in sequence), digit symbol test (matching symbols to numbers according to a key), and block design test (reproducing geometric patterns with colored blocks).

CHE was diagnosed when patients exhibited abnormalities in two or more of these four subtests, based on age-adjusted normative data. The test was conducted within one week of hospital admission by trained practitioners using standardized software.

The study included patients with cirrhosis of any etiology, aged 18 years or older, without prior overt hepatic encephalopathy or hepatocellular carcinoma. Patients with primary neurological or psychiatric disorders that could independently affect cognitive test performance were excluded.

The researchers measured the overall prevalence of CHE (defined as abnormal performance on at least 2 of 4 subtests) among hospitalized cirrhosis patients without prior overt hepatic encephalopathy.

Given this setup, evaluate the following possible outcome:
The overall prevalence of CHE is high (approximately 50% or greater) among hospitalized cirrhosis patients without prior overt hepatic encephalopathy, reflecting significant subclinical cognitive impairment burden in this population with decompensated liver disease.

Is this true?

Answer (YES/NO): NO